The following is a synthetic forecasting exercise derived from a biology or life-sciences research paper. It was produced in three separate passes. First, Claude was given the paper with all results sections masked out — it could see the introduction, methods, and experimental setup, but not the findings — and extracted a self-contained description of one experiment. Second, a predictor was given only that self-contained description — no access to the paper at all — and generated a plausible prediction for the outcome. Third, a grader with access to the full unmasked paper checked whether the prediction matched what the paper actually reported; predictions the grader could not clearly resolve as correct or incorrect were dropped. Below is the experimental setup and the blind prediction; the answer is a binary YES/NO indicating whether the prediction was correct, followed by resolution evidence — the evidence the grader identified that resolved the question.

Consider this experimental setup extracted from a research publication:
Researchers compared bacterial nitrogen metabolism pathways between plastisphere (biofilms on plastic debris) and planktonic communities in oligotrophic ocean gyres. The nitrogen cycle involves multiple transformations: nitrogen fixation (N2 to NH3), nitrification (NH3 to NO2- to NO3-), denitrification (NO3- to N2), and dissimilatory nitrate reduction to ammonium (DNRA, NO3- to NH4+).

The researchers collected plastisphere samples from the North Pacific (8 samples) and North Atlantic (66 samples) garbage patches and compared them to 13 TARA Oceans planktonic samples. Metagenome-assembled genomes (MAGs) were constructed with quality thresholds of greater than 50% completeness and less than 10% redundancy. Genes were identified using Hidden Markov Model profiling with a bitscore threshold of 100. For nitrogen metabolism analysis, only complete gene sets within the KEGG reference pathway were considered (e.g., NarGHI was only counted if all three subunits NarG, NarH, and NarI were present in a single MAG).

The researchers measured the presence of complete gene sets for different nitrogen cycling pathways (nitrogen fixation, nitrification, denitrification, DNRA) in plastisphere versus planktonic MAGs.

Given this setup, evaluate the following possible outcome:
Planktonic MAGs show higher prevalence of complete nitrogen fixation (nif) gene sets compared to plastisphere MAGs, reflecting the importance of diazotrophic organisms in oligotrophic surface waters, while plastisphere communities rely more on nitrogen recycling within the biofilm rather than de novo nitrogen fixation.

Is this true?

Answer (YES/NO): NO